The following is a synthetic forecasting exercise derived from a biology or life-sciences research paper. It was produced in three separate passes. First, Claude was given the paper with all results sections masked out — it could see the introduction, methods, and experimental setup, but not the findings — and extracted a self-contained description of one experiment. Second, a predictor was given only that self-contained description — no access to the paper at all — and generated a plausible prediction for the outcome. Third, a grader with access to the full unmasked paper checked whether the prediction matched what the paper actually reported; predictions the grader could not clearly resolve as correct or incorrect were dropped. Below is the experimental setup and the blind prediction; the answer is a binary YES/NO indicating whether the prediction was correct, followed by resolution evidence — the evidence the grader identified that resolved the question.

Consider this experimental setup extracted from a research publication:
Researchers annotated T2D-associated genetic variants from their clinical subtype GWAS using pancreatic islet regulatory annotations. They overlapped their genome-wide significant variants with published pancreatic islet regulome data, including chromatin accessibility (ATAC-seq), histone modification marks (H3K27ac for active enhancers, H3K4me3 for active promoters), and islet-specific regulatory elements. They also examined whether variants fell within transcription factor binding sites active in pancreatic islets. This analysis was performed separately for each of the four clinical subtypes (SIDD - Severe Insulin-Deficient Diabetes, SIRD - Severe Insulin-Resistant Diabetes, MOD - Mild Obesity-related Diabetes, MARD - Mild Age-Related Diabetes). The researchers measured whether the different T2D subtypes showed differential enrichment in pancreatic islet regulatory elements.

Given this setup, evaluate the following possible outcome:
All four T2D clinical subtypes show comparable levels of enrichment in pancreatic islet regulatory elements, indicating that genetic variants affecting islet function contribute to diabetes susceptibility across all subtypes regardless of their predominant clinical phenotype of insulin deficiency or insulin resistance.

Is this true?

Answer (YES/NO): NO